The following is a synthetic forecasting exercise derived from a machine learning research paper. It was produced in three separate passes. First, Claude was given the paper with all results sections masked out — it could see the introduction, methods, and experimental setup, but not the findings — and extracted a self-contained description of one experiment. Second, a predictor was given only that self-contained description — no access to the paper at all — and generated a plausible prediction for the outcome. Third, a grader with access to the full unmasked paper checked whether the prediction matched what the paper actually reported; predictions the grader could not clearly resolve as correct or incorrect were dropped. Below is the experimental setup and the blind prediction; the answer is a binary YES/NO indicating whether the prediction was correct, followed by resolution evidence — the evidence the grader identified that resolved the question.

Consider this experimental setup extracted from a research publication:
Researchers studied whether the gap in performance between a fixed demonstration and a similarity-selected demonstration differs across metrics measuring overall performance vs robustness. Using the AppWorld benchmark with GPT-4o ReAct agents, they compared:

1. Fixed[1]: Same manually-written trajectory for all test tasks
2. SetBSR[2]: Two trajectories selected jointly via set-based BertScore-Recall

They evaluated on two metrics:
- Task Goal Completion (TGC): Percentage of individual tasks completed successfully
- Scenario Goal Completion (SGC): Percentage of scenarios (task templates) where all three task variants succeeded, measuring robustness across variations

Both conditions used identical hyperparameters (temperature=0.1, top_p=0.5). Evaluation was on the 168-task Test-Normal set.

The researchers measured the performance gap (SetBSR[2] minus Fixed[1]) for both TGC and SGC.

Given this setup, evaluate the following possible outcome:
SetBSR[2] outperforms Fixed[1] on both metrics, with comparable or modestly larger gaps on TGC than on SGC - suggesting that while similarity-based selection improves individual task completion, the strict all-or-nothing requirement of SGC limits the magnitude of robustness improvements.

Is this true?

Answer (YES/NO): NO